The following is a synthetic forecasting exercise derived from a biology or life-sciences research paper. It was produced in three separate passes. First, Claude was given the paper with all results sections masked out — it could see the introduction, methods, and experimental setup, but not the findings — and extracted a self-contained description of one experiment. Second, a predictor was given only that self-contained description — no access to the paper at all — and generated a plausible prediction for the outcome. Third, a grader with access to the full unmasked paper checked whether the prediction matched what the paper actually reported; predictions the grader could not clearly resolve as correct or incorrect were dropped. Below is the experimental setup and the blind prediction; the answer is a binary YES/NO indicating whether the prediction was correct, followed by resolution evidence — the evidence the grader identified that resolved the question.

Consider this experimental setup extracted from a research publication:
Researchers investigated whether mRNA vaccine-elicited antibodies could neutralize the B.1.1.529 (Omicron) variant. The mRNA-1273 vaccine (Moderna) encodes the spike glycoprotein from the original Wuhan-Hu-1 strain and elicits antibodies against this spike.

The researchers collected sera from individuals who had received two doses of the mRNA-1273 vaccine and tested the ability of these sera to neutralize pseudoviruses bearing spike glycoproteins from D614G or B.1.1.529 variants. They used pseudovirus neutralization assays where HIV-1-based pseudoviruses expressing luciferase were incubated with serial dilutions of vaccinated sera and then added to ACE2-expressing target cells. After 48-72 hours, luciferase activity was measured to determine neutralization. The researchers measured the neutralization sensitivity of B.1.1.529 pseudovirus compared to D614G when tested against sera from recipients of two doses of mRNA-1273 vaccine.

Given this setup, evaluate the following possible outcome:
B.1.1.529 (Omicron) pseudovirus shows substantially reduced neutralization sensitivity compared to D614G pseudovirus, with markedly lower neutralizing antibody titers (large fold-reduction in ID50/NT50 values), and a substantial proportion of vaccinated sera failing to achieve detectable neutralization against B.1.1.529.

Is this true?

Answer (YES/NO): YES